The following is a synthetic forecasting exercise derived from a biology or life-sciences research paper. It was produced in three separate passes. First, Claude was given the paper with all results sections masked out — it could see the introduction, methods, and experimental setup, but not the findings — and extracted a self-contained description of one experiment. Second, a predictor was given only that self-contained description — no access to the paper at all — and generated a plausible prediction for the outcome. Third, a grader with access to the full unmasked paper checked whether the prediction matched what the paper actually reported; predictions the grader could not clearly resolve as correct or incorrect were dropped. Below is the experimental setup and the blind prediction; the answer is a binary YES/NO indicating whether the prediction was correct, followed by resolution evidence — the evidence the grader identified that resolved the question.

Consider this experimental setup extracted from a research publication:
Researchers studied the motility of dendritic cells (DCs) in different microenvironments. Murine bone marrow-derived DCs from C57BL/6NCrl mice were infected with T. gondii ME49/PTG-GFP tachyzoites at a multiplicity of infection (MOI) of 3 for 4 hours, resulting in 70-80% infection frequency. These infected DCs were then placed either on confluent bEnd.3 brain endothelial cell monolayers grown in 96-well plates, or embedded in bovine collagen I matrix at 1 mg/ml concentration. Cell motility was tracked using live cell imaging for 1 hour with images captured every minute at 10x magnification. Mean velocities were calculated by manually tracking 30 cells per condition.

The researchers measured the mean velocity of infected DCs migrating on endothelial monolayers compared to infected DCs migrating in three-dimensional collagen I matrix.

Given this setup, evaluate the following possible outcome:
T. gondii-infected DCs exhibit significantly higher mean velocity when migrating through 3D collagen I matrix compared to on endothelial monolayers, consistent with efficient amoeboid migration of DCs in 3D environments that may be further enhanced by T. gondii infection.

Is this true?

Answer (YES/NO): YES